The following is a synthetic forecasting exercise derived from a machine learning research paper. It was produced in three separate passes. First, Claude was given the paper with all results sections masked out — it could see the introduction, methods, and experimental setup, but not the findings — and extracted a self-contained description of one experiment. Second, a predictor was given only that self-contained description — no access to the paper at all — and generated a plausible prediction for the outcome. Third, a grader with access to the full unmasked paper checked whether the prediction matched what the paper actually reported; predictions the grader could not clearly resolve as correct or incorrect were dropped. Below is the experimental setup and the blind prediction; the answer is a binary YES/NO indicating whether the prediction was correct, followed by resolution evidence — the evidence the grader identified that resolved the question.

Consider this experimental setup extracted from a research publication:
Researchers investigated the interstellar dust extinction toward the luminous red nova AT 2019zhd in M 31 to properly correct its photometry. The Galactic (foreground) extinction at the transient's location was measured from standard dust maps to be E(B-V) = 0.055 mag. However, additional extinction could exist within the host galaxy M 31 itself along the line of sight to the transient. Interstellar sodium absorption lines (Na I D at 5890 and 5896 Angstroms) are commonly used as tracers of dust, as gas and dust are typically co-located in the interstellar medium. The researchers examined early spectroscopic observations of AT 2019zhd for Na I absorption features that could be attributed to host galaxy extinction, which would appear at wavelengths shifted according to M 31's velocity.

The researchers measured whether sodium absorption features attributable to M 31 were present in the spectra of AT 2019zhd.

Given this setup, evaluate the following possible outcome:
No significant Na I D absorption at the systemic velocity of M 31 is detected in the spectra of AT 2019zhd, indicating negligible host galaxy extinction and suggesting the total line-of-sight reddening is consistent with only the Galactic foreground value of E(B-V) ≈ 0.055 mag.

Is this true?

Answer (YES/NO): YES